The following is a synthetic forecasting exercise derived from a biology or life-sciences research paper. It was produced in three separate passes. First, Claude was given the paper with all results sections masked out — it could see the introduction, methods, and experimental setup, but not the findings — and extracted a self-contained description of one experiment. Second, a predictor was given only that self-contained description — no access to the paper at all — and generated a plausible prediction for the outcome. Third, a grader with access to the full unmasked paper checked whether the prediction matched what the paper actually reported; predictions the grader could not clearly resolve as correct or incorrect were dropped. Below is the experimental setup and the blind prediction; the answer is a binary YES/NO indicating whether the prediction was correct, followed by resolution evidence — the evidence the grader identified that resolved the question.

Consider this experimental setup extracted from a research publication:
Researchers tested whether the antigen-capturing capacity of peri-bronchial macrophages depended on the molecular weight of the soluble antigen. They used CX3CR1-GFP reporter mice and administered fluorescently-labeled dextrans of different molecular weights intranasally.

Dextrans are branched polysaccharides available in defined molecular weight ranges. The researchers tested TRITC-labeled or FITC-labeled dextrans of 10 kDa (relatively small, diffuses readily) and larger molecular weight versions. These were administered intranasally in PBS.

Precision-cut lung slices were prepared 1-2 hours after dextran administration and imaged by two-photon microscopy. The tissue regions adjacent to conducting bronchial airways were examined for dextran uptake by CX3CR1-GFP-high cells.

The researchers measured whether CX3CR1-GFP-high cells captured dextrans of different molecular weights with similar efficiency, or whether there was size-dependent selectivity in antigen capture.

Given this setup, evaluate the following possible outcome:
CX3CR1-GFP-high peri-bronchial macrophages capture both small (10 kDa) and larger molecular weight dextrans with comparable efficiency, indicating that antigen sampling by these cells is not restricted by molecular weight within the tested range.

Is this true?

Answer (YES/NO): NO